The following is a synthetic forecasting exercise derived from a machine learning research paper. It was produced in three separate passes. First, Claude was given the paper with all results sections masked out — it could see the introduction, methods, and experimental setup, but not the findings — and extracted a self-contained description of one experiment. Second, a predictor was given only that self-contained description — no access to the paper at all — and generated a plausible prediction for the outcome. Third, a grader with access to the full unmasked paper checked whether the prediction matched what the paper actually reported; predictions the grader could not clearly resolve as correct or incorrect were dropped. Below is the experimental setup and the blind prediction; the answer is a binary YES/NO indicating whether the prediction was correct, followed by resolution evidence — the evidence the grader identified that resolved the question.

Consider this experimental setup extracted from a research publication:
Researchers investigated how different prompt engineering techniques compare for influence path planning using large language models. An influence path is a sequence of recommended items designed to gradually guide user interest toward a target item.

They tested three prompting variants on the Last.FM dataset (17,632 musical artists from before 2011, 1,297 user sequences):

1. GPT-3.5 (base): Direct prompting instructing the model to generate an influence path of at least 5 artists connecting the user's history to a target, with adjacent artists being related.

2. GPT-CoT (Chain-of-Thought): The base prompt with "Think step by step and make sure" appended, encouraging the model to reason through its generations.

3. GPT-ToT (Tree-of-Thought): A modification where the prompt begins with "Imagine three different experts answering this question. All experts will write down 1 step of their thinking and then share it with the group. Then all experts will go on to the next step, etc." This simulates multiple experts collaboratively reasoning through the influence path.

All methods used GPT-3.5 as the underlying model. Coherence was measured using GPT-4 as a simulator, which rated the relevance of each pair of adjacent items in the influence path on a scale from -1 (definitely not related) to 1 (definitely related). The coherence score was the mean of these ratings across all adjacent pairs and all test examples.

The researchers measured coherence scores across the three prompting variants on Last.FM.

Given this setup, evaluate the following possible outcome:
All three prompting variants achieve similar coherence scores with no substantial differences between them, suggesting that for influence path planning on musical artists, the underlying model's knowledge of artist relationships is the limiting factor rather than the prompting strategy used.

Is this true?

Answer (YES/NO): NO